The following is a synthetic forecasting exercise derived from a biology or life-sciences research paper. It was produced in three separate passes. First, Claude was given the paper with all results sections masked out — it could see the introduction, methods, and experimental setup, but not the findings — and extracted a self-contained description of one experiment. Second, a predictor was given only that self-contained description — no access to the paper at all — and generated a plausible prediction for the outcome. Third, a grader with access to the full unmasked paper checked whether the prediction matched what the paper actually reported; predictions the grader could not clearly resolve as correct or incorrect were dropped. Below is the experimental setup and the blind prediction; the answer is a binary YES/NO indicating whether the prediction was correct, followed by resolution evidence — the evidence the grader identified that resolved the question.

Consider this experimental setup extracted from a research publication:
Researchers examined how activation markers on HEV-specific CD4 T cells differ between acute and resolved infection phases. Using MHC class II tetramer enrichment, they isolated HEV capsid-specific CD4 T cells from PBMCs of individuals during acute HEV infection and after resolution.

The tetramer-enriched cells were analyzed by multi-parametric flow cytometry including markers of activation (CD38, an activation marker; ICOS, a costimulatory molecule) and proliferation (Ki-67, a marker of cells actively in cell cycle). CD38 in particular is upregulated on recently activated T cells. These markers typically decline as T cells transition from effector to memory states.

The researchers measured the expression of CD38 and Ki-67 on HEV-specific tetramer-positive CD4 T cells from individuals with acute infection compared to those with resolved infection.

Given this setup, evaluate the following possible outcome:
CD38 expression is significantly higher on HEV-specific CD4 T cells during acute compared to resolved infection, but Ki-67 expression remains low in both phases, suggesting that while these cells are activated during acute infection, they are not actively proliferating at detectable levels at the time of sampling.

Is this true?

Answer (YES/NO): NO